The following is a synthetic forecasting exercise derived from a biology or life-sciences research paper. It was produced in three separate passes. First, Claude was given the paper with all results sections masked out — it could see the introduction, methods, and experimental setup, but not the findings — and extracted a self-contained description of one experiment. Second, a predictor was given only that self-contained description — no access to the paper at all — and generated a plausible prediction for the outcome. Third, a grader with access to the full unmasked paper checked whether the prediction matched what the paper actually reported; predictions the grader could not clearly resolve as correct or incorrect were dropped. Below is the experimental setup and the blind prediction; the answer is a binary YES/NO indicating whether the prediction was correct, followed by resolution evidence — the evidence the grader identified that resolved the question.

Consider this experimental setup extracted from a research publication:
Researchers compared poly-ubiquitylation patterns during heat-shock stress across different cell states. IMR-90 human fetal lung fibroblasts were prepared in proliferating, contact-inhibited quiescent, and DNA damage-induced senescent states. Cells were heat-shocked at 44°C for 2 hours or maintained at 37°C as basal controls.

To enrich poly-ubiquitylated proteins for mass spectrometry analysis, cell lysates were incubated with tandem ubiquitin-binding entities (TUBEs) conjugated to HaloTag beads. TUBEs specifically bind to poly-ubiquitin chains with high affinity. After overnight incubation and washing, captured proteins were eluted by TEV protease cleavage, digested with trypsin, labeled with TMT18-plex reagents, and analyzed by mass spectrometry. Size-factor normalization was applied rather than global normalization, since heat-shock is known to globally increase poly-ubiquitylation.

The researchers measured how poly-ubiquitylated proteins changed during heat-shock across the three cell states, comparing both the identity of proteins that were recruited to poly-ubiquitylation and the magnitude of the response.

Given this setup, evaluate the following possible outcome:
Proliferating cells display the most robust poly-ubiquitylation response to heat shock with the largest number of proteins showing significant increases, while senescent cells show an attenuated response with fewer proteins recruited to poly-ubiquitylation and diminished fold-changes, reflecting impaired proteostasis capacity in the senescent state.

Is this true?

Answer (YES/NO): NO